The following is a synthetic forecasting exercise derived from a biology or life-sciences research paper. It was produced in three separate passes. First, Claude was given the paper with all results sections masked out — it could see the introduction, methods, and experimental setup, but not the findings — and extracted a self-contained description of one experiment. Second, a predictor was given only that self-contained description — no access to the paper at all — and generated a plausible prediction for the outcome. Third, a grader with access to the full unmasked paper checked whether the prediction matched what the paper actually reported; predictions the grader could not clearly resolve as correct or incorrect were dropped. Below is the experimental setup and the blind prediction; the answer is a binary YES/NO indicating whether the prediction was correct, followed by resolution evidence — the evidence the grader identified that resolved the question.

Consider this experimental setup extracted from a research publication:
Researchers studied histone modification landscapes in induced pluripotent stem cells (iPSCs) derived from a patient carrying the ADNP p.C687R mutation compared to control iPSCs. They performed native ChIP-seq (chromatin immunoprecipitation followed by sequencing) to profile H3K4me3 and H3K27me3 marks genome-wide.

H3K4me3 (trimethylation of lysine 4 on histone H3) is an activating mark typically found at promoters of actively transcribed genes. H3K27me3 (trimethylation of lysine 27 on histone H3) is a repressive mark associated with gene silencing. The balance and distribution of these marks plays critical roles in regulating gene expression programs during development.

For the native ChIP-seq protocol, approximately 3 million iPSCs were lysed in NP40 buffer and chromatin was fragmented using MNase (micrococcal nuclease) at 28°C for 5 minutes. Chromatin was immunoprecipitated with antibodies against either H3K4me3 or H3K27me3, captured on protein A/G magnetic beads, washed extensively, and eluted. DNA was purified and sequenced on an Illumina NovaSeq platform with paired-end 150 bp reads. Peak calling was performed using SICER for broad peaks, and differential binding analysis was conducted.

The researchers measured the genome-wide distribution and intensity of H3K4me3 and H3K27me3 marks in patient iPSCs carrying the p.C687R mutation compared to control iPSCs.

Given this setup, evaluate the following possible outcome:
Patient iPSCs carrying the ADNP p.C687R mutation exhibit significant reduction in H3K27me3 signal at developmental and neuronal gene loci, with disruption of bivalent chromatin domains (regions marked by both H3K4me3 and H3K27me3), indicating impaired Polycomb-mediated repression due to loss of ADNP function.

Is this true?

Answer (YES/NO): NO